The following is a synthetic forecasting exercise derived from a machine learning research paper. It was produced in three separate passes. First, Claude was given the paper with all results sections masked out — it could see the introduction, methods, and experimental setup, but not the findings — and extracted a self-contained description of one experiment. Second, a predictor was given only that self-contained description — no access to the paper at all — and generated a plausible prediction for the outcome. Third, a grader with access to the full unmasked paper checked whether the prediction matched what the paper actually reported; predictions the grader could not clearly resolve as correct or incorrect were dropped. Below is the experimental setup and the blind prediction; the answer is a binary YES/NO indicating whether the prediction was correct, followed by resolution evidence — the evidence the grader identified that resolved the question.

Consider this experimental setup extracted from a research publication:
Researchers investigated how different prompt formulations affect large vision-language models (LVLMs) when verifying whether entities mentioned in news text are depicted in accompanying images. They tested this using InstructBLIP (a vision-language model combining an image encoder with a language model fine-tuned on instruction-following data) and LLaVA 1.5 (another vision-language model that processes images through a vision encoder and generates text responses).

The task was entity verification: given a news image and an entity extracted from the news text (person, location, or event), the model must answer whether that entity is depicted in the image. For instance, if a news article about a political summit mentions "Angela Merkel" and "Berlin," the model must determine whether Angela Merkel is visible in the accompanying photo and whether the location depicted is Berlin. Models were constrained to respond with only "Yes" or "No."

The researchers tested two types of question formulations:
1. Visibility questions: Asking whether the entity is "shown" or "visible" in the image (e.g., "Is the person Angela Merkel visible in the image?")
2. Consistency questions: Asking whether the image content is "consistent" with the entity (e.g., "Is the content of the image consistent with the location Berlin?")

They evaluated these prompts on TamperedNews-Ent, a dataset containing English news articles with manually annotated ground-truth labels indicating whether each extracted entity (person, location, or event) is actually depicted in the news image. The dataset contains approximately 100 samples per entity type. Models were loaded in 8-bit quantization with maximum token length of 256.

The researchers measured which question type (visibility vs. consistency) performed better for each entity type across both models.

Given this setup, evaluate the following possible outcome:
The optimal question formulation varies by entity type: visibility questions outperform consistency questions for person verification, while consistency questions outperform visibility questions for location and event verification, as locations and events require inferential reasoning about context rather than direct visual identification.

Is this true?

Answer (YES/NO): NO